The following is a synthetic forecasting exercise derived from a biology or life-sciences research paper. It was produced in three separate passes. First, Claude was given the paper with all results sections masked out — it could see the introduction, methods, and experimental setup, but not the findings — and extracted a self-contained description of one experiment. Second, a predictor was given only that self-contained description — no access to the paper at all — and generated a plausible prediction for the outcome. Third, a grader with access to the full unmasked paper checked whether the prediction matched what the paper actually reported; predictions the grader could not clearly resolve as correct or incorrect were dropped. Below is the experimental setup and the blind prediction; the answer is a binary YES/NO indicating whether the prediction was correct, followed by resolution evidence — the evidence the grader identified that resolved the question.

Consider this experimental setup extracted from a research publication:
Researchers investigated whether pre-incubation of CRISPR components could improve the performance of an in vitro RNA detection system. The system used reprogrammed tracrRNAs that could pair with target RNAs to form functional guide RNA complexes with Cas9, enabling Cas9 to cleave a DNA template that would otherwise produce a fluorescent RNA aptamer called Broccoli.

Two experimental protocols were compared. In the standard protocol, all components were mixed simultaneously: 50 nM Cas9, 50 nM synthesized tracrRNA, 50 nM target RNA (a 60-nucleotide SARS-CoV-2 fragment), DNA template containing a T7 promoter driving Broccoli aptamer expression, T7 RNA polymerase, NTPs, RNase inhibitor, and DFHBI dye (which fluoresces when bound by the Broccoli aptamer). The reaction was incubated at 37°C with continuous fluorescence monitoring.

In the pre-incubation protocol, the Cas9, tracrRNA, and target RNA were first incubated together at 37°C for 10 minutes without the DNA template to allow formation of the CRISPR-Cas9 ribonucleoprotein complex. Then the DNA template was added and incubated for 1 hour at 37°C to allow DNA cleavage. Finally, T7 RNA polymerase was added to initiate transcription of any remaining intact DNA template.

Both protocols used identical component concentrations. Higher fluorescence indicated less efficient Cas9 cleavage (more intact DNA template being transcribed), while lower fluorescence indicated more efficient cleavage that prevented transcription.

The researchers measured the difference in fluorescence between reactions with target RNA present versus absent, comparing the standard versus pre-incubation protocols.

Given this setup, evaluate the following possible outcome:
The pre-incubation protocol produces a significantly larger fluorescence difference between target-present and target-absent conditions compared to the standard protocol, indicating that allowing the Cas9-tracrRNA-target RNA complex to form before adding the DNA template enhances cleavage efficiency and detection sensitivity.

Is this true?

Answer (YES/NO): YES